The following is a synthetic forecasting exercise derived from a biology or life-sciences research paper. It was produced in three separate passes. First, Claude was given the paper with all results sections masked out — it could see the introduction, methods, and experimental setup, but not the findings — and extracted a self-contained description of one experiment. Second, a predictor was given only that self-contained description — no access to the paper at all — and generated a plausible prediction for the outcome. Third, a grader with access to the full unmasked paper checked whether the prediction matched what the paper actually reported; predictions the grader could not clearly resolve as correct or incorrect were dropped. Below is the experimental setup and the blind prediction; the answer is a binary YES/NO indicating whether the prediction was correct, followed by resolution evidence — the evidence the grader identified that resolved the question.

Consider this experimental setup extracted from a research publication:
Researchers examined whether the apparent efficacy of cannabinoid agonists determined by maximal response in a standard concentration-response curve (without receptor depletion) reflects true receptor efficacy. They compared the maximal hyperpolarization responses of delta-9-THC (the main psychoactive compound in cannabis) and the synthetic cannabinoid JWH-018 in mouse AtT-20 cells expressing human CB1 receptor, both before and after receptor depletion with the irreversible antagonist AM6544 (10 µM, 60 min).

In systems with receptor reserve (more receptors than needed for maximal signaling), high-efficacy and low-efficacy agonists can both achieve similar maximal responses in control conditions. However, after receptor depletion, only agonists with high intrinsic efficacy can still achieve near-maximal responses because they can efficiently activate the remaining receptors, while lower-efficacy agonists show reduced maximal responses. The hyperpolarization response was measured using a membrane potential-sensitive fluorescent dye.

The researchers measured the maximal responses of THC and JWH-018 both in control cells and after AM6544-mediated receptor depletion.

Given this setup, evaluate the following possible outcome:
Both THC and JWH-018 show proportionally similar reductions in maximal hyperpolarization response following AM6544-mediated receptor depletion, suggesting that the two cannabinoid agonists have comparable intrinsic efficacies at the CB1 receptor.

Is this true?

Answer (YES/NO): NO